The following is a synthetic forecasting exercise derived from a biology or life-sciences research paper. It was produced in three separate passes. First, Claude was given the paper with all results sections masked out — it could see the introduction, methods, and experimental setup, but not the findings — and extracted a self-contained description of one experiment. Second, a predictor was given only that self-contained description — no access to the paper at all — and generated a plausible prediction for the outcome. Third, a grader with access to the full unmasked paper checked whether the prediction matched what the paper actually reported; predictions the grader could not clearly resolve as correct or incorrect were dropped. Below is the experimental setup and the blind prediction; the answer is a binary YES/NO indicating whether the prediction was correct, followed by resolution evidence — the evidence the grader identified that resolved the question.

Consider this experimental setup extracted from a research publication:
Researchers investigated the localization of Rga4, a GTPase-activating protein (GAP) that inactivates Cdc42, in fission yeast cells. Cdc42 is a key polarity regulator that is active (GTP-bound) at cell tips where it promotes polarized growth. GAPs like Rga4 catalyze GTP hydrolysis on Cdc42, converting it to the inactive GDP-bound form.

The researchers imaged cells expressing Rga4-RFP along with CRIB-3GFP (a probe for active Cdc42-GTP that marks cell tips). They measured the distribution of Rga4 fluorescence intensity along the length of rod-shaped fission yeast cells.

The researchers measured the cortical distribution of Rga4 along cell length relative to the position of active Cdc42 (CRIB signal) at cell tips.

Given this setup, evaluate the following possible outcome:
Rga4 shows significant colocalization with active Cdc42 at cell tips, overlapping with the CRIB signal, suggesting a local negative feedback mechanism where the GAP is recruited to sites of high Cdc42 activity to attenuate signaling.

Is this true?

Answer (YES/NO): NO